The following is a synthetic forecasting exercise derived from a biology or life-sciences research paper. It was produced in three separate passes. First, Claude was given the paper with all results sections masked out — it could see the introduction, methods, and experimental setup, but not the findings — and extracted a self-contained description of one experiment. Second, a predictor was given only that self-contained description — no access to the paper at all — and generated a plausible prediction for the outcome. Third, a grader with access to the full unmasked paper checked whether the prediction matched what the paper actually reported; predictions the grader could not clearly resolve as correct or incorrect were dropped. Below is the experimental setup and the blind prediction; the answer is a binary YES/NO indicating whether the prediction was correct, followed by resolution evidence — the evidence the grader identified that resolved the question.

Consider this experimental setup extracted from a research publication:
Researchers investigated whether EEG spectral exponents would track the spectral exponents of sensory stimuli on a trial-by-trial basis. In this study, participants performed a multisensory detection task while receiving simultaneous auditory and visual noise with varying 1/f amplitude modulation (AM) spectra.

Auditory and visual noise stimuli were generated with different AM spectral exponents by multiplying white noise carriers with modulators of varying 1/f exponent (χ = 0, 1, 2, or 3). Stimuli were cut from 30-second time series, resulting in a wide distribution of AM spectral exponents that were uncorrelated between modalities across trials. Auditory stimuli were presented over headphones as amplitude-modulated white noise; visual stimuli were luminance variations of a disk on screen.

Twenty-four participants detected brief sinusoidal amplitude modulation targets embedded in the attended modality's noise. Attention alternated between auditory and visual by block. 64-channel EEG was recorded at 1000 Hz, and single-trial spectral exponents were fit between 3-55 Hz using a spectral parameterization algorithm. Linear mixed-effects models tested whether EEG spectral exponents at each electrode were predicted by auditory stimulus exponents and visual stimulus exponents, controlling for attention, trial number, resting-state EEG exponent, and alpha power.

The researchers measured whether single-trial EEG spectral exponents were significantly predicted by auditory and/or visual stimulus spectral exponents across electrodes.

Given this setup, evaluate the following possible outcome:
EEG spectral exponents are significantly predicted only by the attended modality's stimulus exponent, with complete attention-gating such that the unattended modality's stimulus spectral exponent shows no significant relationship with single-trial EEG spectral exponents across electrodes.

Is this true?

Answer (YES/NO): NO